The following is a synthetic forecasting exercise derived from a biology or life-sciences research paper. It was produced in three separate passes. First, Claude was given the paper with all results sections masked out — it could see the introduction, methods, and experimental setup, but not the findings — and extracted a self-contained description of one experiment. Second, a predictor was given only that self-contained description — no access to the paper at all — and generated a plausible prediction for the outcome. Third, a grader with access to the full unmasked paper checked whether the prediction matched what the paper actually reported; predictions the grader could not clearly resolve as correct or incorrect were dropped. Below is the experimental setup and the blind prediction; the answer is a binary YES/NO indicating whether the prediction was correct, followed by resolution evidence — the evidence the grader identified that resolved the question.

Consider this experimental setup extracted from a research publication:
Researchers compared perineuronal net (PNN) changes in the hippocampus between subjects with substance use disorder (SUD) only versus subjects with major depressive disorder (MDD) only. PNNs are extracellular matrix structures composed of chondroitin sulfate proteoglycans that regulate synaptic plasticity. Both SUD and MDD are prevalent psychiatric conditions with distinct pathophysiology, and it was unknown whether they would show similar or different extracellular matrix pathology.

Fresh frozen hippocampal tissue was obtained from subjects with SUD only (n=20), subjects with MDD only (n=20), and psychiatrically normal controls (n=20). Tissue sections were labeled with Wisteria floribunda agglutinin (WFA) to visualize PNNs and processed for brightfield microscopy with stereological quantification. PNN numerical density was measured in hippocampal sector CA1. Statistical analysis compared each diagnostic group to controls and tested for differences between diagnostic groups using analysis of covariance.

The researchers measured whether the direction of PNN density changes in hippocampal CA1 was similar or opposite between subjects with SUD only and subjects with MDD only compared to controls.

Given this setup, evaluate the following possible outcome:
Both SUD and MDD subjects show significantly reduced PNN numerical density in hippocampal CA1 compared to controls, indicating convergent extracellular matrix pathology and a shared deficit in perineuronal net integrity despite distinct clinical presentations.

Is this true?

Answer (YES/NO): NO